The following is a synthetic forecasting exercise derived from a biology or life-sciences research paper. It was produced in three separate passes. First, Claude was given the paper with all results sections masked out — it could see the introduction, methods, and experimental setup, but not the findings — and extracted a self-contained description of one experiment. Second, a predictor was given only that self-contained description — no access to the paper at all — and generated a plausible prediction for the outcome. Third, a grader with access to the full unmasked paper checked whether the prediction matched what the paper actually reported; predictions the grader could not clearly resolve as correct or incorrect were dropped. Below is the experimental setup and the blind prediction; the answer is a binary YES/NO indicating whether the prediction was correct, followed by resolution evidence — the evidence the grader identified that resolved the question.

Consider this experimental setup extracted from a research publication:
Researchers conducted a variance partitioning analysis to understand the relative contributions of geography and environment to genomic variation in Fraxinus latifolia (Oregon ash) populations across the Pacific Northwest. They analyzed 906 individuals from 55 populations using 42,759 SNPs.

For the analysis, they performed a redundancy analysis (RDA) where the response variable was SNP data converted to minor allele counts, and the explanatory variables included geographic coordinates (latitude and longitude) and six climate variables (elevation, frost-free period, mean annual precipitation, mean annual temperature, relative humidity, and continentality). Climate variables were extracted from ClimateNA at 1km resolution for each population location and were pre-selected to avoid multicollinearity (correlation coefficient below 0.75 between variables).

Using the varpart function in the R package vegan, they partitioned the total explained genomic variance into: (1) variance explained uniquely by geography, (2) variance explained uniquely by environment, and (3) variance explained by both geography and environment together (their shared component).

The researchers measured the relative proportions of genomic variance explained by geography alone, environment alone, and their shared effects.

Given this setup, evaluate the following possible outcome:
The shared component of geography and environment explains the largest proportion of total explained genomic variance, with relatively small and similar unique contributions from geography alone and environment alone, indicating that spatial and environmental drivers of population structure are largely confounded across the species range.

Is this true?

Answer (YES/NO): YES